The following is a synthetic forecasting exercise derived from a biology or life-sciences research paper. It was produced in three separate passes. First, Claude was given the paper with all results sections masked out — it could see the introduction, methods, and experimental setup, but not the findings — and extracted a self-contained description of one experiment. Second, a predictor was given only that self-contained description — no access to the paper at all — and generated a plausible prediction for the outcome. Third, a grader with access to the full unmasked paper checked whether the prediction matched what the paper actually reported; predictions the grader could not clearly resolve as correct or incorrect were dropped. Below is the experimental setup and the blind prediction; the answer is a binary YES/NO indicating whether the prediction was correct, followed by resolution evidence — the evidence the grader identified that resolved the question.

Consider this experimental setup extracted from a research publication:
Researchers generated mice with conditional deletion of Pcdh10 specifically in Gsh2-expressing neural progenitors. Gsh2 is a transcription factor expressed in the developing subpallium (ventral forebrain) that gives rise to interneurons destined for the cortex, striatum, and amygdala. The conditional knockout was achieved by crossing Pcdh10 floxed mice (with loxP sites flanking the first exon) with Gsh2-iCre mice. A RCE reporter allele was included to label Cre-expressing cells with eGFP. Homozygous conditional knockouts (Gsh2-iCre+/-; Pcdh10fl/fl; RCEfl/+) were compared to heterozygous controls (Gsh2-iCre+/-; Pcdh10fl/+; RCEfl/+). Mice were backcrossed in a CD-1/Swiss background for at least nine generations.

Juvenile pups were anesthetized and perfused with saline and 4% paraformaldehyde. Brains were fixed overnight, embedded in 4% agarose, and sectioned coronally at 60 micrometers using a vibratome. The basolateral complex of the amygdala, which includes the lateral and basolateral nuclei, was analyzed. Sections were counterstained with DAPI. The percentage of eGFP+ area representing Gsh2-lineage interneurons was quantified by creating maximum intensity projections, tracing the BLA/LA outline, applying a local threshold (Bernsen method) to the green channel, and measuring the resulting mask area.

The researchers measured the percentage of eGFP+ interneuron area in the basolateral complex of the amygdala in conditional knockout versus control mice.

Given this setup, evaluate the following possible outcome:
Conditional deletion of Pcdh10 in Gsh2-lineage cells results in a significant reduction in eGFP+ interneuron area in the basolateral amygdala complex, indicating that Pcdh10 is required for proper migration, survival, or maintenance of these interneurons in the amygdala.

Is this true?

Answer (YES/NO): YES